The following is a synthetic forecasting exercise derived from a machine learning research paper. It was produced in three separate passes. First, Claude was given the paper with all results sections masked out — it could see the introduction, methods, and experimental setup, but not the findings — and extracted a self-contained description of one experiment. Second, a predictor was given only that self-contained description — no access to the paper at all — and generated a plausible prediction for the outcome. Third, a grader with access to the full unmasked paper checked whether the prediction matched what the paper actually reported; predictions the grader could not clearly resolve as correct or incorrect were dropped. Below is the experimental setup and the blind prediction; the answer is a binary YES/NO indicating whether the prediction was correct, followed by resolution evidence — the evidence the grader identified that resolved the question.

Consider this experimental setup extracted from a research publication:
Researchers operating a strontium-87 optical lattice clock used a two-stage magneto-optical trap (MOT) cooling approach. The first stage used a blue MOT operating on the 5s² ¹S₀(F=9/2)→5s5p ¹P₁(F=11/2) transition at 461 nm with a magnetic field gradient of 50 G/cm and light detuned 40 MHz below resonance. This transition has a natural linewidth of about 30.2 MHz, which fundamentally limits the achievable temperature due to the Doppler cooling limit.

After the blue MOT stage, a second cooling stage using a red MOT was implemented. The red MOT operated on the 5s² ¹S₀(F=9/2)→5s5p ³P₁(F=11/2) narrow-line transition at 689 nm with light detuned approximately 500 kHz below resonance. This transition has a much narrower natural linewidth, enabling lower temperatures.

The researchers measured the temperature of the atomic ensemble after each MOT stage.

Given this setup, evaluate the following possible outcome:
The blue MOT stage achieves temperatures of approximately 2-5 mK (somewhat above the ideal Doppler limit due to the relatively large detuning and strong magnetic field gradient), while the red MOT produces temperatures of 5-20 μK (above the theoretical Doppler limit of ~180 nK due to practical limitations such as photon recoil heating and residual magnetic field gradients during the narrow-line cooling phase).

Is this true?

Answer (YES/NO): NO